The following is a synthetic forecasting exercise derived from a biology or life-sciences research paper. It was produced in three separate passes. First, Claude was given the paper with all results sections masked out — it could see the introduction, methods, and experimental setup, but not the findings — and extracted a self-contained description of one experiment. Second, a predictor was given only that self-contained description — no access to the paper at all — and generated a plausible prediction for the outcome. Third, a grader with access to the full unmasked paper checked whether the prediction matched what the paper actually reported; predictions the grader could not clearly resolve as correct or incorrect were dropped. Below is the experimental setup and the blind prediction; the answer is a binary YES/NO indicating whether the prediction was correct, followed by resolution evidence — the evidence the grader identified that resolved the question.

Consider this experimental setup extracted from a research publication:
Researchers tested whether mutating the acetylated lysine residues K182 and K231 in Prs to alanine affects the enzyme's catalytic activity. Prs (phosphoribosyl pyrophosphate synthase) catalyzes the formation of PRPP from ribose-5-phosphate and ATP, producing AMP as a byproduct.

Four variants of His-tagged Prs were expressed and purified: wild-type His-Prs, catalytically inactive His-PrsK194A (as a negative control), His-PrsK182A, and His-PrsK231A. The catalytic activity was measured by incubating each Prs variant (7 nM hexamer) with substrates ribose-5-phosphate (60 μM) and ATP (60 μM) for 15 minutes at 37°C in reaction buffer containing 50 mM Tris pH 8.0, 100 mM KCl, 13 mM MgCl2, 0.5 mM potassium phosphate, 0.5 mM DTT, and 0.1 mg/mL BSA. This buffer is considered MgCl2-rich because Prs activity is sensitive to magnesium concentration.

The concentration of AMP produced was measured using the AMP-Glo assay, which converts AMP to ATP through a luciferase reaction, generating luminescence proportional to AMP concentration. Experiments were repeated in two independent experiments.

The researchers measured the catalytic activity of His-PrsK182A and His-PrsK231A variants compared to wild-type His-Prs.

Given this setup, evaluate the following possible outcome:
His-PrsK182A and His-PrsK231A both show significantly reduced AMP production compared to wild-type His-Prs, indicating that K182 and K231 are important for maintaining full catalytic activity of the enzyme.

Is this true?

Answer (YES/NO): NO